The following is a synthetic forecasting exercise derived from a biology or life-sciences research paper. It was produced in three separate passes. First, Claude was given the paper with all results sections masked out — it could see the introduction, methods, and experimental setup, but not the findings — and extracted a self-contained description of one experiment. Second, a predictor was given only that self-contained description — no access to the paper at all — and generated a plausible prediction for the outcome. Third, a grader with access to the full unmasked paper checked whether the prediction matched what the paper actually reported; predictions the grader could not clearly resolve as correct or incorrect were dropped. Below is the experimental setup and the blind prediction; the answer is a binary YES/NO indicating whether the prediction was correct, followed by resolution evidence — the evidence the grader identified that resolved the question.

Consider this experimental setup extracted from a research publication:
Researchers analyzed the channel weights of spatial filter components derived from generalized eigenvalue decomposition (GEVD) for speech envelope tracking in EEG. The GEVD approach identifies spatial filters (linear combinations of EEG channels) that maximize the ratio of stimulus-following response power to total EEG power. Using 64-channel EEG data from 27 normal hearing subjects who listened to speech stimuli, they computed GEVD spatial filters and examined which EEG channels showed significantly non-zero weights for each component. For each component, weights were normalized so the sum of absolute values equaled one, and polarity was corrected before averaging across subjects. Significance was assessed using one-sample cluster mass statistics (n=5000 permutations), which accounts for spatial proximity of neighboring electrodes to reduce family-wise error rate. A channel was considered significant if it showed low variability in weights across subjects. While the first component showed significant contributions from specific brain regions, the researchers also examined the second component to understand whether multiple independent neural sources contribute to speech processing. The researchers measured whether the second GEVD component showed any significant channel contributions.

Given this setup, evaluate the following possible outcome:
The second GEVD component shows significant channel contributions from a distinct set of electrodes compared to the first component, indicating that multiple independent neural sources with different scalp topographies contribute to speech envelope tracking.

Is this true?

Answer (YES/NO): NO